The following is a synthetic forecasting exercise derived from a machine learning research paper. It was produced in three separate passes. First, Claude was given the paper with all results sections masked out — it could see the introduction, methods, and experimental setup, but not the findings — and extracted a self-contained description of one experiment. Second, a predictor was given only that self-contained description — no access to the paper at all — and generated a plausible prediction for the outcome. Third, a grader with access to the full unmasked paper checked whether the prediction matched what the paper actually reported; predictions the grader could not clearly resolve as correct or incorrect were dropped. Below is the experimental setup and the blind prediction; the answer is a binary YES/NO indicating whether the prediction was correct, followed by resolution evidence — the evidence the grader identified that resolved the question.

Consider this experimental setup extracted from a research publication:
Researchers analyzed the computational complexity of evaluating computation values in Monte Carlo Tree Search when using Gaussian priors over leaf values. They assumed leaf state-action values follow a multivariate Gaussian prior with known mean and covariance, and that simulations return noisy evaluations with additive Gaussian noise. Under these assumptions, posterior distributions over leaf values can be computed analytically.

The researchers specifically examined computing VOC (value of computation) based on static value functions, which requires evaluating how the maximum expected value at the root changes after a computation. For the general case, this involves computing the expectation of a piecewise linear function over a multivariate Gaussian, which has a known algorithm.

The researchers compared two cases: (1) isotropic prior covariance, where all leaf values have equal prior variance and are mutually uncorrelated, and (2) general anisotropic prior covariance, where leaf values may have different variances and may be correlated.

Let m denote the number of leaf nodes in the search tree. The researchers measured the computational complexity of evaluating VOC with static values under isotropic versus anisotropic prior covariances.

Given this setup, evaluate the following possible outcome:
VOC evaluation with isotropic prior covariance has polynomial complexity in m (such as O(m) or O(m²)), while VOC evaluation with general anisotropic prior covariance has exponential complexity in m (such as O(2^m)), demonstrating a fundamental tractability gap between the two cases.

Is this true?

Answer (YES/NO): NO